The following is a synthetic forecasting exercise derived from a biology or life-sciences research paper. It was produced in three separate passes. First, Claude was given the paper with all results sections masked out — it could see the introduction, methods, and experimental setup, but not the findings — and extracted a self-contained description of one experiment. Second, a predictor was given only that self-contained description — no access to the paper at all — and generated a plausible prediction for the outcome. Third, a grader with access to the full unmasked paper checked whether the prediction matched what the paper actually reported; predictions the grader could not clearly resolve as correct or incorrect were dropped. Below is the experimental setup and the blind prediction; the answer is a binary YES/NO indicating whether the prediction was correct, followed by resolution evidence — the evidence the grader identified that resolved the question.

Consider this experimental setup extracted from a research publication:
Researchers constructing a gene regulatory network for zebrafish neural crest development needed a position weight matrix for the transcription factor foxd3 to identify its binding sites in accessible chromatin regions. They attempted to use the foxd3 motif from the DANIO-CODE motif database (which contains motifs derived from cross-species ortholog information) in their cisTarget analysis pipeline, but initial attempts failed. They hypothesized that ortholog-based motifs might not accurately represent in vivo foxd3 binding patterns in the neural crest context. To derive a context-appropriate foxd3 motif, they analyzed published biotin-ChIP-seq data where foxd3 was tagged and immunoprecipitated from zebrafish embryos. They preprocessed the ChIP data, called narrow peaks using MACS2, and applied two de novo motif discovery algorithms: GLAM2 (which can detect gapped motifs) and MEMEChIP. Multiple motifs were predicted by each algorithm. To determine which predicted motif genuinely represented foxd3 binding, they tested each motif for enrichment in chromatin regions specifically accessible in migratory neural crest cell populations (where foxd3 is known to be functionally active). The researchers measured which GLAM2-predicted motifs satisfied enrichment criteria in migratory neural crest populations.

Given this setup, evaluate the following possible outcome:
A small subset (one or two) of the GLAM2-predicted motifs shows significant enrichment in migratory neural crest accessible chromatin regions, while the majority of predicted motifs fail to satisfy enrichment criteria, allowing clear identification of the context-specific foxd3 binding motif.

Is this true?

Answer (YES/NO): YES